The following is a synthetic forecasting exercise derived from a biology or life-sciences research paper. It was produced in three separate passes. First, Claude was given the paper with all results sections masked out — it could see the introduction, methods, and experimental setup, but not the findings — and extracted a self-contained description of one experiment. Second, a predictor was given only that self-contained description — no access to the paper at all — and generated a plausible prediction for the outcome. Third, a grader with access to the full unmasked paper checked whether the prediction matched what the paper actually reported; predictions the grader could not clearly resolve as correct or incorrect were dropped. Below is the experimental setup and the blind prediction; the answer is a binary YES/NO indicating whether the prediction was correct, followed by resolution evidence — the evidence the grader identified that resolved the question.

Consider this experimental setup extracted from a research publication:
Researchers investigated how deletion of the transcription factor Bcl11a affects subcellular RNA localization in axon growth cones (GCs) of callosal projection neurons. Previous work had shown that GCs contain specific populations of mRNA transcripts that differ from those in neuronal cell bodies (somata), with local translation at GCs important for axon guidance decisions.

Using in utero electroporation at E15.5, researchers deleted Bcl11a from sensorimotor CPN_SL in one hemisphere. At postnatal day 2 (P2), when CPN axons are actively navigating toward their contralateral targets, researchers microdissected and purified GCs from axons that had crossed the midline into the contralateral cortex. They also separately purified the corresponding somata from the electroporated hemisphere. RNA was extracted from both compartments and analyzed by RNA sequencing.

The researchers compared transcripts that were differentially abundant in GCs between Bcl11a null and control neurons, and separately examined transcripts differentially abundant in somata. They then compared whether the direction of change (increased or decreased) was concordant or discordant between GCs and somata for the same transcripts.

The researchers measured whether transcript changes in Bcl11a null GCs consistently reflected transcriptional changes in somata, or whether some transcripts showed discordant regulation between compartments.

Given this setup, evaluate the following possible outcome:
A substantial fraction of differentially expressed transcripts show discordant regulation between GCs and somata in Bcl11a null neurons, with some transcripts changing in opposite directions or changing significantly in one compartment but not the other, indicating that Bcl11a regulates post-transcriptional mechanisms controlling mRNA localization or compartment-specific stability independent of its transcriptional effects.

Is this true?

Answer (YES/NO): YES